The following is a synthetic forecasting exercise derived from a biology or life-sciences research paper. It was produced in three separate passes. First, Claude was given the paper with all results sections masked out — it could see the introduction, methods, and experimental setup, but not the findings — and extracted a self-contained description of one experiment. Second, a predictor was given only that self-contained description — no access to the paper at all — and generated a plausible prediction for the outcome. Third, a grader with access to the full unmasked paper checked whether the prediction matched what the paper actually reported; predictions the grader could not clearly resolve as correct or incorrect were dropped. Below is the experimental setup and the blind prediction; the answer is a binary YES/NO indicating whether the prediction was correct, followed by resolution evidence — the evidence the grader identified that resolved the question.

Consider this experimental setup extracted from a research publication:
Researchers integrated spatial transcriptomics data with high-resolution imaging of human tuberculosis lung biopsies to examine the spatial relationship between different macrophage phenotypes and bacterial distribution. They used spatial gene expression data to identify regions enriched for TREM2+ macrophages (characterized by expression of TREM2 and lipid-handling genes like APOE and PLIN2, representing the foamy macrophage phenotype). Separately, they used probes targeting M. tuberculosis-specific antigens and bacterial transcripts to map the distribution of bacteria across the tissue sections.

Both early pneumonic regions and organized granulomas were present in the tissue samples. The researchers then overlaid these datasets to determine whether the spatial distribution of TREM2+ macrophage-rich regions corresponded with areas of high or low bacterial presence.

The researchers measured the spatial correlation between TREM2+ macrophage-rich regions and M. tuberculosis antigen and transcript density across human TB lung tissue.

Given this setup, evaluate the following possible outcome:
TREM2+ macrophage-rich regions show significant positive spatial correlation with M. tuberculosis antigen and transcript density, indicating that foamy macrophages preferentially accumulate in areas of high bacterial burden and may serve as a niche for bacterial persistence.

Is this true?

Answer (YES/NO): YES